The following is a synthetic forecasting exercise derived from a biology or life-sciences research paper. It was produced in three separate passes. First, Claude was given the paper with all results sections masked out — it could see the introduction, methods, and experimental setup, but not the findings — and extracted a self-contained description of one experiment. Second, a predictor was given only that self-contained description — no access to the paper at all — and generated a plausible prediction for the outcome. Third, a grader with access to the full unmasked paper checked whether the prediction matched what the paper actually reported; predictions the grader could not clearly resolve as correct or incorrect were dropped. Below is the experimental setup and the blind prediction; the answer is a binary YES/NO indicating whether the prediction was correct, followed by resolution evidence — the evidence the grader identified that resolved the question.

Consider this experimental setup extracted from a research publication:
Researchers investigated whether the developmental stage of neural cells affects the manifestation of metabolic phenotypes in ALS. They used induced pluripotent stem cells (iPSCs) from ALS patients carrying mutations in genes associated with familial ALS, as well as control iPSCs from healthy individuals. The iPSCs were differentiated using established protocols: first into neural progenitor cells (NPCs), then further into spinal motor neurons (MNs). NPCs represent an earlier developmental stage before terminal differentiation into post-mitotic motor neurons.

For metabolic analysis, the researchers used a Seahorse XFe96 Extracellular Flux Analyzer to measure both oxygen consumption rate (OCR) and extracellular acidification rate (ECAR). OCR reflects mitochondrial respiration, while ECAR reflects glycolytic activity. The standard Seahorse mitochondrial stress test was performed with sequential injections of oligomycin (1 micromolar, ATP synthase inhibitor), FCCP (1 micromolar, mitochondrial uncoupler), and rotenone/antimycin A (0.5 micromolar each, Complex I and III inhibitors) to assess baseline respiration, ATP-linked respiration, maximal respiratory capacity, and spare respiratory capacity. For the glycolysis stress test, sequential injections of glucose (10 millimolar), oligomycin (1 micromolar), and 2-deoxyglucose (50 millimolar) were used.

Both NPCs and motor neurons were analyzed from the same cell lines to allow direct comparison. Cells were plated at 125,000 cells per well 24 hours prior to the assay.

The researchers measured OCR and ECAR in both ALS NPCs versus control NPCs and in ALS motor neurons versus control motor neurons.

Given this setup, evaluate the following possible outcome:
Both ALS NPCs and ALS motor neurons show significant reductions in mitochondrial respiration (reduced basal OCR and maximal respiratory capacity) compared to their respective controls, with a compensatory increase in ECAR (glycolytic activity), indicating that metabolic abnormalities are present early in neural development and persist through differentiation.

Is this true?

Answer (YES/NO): NO